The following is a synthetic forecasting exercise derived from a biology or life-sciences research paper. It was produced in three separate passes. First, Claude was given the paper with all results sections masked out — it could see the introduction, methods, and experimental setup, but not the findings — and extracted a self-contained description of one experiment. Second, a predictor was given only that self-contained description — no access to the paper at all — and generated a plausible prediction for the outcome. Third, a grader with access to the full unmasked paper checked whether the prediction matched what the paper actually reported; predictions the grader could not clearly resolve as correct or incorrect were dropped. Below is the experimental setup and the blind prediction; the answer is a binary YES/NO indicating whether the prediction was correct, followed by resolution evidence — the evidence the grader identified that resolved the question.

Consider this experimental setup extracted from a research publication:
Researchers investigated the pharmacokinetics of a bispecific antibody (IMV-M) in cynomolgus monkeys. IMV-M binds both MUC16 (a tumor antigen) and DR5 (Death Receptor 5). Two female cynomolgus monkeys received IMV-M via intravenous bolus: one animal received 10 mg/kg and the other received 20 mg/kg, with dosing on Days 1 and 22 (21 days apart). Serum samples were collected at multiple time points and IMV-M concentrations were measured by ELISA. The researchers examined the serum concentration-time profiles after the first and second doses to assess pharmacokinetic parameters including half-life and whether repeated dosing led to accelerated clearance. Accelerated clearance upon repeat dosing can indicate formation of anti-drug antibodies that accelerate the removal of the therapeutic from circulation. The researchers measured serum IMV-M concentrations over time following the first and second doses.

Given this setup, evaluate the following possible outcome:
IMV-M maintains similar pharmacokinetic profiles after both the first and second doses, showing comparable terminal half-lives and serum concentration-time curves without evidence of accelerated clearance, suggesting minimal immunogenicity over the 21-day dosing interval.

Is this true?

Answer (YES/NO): YES